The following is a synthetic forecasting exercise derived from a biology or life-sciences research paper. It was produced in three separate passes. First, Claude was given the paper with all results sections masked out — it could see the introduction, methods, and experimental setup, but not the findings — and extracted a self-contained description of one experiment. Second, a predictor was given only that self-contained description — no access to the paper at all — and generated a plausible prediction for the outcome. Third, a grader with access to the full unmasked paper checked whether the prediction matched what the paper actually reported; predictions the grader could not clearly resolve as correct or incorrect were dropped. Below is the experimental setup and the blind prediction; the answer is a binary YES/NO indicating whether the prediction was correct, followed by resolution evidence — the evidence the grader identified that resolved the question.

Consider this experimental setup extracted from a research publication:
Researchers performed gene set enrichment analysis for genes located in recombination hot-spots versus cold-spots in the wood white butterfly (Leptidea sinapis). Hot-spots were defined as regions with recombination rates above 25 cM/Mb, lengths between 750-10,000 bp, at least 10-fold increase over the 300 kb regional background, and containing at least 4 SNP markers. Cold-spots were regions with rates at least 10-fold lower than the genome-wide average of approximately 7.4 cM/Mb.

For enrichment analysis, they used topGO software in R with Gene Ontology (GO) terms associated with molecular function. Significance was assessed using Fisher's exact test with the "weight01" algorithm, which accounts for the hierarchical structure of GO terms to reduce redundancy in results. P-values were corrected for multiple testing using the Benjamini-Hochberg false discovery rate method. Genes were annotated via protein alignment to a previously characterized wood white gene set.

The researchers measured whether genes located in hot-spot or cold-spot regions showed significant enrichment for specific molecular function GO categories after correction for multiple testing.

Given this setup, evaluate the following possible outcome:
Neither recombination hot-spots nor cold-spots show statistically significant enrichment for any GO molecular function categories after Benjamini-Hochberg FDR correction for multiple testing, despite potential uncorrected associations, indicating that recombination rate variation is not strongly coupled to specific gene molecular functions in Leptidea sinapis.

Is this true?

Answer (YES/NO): NO